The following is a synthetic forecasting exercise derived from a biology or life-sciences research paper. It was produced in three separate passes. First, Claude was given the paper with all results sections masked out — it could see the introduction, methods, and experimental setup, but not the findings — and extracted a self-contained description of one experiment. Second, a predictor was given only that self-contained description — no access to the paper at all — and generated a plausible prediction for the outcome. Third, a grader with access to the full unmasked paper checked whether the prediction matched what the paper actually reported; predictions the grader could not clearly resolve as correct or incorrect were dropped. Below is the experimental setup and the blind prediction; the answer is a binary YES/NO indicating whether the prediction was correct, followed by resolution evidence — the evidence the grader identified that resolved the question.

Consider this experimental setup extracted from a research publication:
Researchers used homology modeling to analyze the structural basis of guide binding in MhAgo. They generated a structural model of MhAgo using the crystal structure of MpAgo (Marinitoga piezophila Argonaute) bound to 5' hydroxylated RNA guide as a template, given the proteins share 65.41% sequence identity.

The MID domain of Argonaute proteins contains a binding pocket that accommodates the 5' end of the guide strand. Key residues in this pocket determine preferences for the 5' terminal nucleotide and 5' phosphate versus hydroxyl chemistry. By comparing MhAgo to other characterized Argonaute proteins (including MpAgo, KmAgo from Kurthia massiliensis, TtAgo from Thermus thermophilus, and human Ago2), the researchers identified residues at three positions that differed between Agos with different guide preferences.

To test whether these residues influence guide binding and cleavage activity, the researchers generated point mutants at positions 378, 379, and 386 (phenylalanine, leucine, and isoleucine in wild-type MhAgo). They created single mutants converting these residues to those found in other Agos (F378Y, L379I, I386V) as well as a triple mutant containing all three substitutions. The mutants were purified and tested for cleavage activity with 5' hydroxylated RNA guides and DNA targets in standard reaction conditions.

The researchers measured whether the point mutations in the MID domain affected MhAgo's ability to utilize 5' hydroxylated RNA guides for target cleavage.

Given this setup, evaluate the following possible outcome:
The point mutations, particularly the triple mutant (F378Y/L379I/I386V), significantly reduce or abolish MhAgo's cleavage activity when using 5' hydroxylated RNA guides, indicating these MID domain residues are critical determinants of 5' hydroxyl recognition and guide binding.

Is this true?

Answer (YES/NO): NO